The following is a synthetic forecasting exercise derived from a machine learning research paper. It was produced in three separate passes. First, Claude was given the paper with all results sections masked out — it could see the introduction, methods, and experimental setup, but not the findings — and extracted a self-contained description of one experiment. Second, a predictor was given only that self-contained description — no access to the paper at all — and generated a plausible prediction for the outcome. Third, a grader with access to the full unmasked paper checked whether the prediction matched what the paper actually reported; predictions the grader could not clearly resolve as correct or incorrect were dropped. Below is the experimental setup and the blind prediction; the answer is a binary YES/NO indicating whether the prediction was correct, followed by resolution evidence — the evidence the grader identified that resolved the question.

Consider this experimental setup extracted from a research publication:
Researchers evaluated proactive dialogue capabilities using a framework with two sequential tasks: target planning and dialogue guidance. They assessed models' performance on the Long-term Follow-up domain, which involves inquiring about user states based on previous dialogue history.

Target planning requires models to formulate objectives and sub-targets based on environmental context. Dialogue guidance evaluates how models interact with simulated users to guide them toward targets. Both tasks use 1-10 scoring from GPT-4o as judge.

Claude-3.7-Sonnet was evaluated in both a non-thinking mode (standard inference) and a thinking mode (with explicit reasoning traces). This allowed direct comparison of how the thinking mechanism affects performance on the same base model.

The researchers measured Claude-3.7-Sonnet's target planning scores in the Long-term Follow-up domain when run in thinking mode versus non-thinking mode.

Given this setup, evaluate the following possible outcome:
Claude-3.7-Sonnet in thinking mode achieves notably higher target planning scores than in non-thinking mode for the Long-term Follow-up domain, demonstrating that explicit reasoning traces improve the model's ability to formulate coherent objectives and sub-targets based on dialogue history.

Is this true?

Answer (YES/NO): NO